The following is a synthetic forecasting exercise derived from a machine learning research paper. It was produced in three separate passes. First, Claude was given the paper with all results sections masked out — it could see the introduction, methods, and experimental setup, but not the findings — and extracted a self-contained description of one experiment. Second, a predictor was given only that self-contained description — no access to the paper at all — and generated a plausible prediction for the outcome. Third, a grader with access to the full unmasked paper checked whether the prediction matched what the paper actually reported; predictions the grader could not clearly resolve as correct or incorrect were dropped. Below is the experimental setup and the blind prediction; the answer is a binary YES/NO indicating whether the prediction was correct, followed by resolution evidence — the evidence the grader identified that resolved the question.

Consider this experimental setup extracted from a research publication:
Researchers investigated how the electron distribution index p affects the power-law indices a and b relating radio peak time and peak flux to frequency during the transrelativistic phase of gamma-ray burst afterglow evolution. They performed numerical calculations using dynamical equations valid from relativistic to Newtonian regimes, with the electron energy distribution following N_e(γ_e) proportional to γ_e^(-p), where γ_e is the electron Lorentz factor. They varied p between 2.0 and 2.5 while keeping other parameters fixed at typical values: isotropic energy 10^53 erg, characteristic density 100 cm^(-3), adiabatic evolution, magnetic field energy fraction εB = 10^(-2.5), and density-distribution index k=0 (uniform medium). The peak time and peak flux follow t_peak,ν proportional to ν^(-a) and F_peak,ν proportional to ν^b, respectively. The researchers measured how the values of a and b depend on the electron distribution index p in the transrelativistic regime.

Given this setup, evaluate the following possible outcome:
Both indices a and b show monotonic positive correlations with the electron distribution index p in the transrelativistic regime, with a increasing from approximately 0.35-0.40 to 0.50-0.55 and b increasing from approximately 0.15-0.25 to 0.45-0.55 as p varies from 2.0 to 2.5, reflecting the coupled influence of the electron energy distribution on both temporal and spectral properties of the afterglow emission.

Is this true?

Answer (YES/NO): NO